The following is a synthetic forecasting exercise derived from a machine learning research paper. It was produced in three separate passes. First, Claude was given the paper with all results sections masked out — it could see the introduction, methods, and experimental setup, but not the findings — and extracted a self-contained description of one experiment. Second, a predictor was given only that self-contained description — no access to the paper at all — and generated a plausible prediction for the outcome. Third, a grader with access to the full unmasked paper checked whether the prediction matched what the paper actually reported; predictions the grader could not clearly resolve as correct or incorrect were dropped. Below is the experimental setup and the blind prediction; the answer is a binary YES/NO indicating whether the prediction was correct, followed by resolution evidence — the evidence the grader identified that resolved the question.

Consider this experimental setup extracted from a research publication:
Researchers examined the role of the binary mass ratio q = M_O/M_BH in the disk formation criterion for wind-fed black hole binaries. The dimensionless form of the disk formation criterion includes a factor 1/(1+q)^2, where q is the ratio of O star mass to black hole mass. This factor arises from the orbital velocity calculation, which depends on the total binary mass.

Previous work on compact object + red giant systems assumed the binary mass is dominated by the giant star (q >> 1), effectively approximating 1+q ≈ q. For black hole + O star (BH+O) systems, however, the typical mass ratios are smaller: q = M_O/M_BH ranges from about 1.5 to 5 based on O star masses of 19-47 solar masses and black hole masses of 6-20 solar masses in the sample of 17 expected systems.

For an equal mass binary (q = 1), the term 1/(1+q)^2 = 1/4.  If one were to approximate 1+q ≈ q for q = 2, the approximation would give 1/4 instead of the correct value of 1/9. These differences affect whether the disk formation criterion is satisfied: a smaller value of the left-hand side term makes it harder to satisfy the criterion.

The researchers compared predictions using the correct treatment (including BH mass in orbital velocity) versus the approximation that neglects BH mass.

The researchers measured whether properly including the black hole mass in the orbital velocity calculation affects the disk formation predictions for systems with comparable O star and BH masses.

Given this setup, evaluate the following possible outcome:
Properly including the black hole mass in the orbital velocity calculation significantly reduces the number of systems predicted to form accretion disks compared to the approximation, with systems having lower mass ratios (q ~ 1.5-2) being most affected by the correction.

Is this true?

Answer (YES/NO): NO